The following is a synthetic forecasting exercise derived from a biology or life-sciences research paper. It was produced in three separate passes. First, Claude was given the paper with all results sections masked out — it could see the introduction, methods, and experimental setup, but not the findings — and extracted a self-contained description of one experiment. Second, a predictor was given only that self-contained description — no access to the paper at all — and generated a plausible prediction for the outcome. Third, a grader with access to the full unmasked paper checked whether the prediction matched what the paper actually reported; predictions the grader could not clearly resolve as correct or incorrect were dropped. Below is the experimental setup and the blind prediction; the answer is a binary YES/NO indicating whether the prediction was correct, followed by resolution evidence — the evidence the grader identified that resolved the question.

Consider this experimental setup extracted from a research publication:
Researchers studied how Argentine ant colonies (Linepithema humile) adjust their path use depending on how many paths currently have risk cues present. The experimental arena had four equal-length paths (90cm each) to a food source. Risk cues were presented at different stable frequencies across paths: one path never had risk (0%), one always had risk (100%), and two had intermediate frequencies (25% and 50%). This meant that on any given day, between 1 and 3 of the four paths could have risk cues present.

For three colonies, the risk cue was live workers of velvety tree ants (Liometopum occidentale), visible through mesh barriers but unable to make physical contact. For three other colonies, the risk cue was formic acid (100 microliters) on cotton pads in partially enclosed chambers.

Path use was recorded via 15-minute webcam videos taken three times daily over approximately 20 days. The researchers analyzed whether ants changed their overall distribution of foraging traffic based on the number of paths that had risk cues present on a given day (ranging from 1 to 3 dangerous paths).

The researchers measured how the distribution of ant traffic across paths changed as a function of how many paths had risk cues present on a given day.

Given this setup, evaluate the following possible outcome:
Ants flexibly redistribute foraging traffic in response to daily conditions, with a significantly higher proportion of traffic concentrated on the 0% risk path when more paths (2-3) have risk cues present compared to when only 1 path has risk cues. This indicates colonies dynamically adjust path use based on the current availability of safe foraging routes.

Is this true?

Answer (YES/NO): NO